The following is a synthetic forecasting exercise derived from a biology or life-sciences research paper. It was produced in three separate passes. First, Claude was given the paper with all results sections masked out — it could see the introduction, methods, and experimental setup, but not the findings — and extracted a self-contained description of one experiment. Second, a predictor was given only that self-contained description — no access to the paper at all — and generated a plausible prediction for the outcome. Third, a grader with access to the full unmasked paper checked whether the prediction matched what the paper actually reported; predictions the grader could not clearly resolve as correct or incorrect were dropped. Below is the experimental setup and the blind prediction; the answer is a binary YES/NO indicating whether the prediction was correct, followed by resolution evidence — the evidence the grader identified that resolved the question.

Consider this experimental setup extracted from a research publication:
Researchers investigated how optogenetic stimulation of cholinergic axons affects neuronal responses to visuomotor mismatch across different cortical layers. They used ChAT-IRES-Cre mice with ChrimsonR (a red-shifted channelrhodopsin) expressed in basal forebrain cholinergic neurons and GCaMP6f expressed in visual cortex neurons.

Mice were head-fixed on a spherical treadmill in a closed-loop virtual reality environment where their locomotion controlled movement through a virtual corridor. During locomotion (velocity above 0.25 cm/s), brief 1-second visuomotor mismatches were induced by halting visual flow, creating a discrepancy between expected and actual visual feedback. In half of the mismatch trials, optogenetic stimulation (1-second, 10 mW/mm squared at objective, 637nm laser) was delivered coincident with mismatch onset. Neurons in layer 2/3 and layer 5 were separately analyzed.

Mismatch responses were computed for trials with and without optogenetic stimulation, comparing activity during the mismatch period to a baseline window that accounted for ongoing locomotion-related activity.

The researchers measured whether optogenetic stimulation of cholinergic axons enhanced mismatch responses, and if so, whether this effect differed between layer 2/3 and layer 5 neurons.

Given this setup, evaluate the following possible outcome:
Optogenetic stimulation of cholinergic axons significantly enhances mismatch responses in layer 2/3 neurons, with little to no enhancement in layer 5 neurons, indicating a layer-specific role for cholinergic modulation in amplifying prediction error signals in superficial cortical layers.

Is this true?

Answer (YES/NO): NO